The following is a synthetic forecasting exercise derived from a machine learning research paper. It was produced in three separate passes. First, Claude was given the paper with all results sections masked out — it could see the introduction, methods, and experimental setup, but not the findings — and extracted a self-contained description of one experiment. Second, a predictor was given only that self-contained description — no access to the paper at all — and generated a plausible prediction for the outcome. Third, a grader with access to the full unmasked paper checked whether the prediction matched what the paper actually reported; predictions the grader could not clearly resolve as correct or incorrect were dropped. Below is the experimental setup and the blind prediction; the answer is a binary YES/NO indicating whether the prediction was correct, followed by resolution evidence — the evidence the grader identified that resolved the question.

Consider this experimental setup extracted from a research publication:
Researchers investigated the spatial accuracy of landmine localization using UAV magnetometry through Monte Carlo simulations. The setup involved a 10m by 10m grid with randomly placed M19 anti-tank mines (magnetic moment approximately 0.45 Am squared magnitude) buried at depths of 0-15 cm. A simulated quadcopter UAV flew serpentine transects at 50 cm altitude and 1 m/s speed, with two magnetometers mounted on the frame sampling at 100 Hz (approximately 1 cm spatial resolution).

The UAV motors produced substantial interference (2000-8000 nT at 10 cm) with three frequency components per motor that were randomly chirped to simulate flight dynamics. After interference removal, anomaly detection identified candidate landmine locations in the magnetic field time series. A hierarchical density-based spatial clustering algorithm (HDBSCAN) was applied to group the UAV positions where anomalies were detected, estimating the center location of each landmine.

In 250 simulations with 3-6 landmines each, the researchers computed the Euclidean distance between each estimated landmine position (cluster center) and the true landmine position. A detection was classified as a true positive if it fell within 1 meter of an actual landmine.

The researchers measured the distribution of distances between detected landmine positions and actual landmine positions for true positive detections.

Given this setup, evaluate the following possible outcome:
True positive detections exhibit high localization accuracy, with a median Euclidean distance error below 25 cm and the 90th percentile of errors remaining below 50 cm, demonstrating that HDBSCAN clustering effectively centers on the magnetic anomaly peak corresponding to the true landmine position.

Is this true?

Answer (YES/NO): NO